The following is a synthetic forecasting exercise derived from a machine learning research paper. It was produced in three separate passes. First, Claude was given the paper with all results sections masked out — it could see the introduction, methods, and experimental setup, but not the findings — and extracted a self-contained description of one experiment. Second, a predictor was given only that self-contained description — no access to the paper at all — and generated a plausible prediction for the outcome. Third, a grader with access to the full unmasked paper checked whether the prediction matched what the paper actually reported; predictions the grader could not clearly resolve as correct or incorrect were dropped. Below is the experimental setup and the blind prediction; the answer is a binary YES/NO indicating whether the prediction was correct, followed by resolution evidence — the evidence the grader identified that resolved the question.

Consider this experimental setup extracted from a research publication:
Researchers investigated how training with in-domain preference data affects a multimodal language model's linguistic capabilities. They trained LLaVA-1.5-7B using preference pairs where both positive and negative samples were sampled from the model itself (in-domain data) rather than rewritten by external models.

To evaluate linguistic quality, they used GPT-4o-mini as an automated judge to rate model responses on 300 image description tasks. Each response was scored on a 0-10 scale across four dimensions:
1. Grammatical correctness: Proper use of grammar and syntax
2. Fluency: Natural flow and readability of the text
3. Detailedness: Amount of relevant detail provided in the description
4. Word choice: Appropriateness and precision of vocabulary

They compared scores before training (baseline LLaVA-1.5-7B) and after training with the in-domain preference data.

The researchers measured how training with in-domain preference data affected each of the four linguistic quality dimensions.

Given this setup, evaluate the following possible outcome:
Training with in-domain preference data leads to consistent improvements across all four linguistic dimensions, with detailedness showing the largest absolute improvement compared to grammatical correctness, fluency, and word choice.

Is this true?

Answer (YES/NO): NO